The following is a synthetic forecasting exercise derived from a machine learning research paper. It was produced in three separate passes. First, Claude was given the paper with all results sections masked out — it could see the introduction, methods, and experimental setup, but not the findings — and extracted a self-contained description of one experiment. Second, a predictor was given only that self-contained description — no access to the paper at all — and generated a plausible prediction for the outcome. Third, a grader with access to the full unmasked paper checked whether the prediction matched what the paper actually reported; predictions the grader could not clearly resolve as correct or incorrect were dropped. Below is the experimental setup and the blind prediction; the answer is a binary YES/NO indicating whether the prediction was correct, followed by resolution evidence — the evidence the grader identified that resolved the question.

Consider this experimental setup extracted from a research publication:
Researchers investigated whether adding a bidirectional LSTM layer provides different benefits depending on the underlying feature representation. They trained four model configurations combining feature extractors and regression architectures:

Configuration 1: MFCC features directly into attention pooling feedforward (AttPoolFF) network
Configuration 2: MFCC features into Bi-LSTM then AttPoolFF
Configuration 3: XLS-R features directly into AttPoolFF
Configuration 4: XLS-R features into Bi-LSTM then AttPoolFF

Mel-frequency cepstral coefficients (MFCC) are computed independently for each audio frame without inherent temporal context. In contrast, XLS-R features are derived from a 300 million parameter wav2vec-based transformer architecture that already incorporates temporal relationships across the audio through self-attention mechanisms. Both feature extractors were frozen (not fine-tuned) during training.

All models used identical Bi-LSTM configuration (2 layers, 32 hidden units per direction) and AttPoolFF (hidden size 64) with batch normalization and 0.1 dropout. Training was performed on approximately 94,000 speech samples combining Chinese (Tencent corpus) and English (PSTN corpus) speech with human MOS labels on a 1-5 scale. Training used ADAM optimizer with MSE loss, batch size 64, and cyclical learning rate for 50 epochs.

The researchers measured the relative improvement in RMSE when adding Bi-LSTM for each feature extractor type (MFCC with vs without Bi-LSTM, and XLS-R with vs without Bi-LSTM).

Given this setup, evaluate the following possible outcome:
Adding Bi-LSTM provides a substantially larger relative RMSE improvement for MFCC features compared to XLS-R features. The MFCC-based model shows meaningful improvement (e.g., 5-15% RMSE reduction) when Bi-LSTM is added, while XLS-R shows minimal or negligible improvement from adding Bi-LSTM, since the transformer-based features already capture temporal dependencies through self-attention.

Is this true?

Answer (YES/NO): NO